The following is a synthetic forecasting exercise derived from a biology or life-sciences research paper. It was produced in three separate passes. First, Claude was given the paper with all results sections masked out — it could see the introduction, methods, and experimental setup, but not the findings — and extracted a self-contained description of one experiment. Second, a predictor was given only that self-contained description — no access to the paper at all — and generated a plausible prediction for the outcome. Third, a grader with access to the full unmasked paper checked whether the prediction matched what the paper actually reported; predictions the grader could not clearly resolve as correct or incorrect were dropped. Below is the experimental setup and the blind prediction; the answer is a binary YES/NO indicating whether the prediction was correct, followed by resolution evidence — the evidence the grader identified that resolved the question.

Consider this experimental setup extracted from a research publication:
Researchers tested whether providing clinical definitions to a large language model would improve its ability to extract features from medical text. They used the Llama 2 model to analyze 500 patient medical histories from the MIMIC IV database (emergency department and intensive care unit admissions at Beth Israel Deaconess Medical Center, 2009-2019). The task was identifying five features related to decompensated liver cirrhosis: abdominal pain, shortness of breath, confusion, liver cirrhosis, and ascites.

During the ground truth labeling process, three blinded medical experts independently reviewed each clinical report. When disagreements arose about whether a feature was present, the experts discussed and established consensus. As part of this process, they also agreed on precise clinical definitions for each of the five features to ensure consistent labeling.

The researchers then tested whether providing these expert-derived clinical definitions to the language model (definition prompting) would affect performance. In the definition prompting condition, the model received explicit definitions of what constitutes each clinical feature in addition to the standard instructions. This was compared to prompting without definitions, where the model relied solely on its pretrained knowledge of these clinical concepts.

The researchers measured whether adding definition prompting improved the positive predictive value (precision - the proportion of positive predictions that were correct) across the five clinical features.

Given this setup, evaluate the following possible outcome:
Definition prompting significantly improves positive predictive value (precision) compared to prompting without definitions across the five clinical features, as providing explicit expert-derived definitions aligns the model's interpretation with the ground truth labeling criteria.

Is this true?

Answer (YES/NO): NO